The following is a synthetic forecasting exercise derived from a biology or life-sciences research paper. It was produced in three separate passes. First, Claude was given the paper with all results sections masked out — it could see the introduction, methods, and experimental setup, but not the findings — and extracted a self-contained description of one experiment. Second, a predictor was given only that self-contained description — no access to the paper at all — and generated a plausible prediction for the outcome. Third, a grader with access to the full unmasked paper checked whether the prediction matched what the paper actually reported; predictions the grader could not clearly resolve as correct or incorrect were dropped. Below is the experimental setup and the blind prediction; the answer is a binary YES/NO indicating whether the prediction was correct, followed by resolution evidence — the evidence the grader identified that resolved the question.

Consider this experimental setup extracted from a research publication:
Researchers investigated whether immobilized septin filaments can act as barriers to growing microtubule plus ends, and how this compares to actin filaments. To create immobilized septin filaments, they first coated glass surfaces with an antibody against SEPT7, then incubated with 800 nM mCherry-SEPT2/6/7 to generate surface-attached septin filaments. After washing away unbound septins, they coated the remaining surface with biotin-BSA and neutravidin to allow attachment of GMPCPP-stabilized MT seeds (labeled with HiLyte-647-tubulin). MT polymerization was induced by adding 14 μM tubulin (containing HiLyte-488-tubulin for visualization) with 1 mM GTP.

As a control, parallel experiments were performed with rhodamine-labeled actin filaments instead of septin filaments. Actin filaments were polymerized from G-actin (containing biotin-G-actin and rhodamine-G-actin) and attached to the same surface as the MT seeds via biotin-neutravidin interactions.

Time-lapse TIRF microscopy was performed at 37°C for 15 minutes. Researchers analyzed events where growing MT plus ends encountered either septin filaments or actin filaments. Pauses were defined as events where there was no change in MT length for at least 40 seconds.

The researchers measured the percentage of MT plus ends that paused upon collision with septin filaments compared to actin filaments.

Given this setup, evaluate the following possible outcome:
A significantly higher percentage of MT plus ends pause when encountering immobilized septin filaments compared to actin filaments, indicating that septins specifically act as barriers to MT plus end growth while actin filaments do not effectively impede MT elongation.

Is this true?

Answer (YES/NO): YES